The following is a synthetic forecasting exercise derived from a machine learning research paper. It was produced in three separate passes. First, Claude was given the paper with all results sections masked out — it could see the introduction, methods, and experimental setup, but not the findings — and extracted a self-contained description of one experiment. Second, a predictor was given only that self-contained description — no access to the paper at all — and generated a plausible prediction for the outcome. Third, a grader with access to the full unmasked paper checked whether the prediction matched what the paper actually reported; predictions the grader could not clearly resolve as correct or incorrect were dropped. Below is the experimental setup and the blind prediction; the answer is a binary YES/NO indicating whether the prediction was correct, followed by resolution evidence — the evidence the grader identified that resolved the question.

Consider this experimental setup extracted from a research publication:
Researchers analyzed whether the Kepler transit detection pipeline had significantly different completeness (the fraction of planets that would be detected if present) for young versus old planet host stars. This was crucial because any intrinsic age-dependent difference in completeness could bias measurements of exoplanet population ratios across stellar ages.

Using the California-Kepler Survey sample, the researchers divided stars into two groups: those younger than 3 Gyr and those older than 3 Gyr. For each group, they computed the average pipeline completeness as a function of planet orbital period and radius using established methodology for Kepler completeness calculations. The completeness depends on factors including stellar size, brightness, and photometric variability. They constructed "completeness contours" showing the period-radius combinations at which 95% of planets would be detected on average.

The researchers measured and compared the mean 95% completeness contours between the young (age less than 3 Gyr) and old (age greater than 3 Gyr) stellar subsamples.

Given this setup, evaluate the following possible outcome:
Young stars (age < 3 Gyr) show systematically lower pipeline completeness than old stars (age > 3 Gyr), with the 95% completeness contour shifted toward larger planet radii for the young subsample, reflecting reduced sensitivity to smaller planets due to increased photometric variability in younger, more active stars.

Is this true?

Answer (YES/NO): NO